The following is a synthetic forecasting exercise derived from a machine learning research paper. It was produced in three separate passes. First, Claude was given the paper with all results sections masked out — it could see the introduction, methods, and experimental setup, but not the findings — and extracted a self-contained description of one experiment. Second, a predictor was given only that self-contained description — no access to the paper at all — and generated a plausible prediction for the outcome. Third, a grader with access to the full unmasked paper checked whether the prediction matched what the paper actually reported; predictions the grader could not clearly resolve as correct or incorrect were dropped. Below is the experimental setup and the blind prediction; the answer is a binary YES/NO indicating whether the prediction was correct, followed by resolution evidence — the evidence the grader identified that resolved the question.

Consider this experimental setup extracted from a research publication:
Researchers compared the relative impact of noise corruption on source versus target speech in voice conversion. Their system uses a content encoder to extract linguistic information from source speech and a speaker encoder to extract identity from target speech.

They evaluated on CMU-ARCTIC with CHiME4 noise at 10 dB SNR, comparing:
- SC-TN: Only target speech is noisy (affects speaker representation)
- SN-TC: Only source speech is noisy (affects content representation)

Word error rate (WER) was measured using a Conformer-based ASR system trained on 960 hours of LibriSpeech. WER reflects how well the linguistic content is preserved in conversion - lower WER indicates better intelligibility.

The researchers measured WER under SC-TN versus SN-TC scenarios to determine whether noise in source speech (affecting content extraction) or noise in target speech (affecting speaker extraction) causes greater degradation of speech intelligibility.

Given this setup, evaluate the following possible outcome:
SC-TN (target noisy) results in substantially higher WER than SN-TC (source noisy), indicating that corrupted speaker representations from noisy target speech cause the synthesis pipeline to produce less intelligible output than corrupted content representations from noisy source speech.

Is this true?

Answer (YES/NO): NO